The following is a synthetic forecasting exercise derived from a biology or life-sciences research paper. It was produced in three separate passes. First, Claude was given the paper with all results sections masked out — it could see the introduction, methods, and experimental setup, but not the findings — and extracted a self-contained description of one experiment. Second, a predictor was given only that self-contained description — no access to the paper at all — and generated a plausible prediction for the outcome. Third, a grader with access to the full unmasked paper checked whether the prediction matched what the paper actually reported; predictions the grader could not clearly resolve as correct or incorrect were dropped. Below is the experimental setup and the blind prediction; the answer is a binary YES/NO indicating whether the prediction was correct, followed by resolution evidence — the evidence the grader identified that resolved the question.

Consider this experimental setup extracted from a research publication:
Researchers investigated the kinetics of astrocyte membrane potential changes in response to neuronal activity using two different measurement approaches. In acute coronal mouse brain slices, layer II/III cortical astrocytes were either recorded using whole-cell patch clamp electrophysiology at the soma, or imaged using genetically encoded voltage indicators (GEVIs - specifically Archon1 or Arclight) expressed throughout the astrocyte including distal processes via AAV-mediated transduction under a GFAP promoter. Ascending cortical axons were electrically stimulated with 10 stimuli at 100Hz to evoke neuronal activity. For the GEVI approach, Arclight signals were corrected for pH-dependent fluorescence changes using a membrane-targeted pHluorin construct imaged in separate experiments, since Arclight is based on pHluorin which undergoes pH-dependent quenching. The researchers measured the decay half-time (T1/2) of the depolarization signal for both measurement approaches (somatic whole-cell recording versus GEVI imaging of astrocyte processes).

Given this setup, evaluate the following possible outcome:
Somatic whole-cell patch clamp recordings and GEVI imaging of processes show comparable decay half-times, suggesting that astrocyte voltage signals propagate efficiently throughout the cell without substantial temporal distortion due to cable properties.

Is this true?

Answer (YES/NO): NO